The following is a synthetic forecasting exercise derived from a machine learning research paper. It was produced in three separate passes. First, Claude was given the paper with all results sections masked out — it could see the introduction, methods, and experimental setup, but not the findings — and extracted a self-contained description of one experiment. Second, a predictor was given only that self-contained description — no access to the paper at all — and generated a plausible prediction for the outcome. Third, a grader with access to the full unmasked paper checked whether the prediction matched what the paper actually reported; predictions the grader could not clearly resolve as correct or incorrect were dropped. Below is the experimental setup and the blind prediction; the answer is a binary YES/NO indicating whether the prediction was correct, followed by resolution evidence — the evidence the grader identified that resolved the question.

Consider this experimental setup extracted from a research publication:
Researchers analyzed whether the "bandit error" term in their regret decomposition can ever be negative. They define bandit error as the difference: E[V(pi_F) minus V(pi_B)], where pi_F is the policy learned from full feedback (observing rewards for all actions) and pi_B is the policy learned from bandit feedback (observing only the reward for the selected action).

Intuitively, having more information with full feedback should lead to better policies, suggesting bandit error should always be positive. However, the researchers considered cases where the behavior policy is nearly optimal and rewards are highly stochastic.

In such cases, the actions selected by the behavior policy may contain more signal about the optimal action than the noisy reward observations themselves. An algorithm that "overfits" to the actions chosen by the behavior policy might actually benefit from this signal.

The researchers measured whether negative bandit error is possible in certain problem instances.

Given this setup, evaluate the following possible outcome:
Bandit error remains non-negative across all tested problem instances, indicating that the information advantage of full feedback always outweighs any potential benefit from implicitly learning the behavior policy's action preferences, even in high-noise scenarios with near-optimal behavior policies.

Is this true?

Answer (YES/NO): NO